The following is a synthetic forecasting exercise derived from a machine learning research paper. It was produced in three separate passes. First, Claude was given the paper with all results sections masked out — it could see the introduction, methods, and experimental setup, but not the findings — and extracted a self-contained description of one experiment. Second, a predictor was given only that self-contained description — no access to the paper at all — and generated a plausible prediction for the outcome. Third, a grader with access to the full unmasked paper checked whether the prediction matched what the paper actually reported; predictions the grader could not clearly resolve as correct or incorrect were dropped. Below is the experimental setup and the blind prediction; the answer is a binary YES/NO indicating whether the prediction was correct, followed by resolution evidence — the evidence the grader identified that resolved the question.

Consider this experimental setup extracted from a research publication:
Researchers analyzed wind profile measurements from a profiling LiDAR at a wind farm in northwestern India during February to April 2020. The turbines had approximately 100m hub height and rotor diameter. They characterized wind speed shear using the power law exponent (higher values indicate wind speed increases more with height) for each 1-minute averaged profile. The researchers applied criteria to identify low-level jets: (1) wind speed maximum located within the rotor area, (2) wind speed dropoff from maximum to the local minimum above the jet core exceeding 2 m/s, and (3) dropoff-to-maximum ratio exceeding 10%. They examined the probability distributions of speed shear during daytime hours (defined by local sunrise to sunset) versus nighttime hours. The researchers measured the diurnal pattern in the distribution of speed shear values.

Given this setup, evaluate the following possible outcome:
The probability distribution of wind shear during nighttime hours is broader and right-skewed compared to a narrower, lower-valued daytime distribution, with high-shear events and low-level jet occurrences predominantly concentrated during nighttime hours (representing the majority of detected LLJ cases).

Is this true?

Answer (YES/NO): NO